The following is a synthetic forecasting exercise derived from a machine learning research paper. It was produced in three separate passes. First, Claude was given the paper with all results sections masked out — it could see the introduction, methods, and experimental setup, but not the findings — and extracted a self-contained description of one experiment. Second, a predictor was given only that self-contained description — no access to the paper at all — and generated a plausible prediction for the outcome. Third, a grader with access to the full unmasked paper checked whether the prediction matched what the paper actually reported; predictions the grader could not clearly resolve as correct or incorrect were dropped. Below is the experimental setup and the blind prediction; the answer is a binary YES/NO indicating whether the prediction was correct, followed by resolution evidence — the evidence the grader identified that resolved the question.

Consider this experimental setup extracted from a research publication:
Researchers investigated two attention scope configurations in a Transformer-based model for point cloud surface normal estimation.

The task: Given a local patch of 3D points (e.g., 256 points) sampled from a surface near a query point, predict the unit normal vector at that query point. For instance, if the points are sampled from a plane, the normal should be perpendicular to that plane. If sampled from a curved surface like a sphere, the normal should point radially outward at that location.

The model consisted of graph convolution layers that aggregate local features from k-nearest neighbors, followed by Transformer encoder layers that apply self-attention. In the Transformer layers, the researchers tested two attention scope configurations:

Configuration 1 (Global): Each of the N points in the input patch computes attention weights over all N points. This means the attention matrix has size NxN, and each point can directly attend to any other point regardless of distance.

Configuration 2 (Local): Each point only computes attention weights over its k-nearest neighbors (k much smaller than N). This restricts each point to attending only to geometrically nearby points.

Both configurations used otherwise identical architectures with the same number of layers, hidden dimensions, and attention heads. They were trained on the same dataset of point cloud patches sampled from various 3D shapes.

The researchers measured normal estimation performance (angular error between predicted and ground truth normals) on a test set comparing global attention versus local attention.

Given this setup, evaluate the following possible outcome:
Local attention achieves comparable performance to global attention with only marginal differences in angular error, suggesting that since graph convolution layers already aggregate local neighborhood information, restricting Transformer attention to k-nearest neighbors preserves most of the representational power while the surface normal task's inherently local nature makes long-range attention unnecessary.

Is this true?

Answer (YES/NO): NO